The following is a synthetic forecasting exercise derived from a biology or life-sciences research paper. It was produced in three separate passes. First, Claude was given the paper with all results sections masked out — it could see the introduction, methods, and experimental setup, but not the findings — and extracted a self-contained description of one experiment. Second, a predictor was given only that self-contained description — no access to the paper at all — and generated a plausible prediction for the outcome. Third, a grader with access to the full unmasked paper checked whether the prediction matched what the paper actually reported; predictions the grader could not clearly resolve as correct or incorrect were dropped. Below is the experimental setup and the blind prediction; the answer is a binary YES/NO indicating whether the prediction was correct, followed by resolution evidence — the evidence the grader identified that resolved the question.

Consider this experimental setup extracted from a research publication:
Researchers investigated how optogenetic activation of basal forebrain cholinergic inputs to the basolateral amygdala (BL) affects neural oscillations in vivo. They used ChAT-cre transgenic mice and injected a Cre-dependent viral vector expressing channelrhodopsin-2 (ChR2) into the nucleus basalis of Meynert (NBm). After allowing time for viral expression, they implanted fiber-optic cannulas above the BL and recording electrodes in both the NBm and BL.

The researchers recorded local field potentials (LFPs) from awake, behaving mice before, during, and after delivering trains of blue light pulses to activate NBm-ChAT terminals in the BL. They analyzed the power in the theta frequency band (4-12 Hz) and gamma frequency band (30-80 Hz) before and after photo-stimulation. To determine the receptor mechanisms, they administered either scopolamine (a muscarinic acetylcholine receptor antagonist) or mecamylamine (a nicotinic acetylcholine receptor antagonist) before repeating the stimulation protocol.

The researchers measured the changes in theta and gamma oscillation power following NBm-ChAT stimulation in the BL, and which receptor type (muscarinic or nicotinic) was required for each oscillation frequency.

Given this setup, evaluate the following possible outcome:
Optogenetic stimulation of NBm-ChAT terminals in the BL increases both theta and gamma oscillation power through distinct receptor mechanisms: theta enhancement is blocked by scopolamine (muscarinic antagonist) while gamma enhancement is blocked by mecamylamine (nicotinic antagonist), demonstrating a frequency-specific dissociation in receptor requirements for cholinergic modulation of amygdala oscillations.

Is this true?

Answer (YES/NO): YES